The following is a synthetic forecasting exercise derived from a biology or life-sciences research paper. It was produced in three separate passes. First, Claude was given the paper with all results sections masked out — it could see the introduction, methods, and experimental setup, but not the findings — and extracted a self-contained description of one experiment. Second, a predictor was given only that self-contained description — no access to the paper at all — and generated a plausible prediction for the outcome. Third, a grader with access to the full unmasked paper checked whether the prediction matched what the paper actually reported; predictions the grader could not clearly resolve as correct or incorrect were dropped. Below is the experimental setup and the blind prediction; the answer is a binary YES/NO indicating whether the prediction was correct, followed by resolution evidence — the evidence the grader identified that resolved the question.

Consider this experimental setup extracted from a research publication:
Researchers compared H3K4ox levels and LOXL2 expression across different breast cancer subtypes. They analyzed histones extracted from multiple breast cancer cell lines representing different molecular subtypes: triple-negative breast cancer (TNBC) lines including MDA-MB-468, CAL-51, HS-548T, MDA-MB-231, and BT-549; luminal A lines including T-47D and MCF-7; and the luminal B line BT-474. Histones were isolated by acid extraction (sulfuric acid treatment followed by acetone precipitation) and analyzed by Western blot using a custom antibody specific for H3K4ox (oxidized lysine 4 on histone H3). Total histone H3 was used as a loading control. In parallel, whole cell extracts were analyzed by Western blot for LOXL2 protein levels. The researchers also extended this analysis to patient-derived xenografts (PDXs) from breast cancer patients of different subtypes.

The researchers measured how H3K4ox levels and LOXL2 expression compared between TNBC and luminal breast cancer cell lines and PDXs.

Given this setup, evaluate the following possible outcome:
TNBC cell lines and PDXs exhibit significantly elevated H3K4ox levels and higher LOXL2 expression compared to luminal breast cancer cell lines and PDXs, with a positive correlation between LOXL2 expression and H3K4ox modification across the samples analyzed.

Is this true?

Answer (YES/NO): YES